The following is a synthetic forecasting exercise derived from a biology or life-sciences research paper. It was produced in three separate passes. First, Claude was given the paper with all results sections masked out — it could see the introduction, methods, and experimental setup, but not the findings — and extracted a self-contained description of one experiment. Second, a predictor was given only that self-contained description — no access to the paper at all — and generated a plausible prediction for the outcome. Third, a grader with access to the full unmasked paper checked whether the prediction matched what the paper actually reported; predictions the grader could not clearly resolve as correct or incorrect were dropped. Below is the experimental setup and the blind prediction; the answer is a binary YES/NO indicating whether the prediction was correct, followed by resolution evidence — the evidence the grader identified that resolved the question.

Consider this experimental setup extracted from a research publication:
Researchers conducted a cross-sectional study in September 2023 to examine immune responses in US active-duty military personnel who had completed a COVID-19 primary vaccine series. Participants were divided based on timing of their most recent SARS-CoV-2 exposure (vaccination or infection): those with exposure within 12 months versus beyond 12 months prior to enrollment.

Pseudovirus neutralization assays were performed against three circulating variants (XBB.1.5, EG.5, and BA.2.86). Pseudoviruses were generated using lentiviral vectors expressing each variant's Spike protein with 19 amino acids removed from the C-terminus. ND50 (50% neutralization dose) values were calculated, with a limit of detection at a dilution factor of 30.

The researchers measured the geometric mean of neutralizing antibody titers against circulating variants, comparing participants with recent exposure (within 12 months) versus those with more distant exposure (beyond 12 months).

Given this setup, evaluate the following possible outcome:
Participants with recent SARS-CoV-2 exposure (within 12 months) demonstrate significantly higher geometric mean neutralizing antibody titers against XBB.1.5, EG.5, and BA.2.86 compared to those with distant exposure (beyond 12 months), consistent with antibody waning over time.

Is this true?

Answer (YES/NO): YES